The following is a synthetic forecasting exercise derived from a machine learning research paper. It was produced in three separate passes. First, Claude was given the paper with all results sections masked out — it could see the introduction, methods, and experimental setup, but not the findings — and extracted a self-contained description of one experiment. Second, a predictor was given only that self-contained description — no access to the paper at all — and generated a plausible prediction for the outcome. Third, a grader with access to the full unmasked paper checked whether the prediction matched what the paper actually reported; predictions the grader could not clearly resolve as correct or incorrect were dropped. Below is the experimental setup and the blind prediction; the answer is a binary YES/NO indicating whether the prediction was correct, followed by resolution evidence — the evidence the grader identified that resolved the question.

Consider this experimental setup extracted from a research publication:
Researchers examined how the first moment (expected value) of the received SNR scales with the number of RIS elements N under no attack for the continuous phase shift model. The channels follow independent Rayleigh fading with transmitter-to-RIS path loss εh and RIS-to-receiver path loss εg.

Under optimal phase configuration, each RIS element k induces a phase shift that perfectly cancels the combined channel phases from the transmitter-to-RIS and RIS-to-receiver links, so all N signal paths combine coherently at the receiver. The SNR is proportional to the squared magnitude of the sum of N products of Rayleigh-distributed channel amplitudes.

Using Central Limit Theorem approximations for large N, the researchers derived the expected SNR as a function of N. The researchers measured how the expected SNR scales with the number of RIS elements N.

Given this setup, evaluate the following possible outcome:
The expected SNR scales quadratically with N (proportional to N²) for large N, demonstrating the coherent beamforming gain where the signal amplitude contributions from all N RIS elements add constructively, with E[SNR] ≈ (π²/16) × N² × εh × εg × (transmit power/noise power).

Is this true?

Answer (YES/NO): YES